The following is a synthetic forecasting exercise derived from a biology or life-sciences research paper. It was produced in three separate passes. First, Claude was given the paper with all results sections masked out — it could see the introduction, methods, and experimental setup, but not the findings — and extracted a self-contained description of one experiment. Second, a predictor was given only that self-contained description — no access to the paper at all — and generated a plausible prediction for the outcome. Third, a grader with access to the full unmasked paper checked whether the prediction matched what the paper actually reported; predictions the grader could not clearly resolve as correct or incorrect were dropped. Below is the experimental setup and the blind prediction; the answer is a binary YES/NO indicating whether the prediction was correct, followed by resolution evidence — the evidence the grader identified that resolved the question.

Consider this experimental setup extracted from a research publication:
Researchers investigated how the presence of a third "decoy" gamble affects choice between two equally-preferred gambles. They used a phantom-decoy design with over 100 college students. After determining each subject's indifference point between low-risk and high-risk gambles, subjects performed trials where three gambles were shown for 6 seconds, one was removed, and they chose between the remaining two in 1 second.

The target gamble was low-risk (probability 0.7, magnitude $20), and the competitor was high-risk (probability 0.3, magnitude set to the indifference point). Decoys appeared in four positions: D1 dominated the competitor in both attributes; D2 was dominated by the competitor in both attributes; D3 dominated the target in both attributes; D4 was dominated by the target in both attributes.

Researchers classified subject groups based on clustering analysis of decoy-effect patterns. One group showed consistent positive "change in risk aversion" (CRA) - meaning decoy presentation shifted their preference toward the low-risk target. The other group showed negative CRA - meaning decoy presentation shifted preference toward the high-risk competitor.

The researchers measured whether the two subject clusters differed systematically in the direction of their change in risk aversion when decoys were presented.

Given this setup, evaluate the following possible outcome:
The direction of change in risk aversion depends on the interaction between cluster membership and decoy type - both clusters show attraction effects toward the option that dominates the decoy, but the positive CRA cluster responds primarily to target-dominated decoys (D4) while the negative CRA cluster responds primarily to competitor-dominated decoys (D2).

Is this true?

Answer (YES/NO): NO